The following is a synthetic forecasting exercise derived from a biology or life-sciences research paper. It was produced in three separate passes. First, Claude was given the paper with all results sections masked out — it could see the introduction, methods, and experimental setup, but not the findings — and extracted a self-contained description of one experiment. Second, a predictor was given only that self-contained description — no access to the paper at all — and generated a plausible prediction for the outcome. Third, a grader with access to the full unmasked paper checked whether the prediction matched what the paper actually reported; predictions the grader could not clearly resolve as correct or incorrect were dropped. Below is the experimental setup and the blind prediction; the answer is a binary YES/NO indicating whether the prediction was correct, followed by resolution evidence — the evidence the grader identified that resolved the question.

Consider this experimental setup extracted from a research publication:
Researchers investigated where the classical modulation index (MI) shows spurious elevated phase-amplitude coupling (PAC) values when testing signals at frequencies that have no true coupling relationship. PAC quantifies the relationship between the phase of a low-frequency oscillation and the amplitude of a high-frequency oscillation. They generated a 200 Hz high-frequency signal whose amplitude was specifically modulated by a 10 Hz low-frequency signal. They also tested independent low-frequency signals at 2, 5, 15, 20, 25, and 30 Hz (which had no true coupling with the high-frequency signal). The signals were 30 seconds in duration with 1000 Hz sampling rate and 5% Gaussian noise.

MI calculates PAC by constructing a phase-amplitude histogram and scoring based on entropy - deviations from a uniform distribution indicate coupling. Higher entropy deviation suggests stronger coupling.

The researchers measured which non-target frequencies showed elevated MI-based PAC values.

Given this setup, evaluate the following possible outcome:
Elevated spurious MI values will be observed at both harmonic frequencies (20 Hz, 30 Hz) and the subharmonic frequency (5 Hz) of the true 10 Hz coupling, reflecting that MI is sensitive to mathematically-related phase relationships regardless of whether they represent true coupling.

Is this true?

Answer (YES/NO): NO